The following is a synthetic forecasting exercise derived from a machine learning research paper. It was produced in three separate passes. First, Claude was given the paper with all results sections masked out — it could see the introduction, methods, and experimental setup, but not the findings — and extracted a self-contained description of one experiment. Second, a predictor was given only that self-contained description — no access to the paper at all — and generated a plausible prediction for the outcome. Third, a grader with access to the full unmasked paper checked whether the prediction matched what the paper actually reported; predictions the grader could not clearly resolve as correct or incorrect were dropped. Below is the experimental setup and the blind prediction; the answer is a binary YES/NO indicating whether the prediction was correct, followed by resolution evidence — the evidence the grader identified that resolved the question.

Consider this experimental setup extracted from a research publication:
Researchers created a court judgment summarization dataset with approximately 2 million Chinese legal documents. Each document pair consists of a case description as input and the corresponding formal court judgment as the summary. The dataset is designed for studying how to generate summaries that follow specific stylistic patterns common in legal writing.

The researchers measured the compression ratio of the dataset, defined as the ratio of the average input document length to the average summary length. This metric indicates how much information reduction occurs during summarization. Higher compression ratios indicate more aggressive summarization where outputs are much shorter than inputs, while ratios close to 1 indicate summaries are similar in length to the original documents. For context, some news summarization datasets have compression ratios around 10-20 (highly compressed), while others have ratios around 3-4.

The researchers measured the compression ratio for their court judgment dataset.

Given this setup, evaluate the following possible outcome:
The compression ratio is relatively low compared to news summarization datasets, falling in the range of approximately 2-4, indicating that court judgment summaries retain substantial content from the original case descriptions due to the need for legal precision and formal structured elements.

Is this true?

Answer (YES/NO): YES